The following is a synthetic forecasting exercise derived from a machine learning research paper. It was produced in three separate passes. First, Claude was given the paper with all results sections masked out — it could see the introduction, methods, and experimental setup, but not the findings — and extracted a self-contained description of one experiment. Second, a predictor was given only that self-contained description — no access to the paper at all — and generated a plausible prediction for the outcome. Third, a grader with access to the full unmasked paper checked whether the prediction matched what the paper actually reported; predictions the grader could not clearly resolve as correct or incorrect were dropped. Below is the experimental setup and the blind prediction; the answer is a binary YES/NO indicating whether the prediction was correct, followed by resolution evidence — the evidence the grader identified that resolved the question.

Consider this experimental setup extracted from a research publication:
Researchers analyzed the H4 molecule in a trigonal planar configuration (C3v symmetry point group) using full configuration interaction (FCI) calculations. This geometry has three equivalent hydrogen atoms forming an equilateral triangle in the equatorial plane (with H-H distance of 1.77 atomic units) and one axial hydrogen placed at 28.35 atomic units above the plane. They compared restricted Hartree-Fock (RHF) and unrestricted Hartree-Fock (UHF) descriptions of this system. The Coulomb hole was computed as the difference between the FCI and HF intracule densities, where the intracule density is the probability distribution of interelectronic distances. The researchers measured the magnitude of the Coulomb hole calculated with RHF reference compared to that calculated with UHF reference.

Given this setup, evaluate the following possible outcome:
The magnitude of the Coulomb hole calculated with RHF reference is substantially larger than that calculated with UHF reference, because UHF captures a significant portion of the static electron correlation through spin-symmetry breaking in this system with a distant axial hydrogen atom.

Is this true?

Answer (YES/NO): YES